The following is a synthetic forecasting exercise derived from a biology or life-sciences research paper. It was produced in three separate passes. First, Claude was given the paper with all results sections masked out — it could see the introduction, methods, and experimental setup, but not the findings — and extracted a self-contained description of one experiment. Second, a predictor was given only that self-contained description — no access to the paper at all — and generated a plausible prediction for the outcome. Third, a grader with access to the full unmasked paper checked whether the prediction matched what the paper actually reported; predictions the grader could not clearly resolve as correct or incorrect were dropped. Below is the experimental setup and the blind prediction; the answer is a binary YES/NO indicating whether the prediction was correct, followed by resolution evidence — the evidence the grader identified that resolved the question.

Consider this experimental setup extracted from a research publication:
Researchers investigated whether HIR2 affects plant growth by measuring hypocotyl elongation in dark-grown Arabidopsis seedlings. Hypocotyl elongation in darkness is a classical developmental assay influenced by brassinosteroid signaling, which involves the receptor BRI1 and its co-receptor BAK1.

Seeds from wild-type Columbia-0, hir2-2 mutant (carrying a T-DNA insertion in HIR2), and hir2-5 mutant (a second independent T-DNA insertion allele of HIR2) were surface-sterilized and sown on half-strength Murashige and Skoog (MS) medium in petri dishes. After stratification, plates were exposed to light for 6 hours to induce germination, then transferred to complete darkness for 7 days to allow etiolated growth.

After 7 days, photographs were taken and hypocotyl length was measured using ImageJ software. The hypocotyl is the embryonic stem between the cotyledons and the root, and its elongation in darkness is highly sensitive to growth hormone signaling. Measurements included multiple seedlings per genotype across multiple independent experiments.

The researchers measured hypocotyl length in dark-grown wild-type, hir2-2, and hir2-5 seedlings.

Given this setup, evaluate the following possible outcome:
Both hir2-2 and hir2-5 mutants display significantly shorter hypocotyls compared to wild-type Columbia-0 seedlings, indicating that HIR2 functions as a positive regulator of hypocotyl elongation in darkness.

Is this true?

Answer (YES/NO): YES